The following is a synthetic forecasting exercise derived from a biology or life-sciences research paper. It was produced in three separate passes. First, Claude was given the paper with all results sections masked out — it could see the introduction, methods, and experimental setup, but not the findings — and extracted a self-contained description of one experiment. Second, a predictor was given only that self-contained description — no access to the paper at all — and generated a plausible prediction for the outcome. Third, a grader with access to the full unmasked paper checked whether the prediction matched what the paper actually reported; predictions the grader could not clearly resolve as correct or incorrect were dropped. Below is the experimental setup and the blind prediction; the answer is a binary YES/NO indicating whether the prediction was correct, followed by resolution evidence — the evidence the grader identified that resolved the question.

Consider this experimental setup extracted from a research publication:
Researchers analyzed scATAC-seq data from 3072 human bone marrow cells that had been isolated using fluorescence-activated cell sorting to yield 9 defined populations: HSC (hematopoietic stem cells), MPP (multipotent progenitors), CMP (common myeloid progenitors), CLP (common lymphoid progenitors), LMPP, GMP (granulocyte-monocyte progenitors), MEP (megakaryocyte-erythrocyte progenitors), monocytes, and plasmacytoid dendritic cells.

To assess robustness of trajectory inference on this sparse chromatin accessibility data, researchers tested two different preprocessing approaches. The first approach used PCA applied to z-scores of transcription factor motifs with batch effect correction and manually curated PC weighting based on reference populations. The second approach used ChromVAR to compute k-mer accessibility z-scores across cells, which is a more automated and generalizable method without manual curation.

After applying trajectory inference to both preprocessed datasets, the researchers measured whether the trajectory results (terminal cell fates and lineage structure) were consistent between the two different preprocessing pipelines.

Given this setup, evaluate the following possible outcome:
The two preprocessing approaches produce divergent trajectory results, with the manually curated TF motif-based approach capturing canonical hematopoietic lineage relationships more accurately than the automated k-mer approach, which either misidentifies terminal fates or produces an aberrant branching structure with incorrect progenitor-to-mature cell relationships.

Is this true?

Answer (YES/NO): NO